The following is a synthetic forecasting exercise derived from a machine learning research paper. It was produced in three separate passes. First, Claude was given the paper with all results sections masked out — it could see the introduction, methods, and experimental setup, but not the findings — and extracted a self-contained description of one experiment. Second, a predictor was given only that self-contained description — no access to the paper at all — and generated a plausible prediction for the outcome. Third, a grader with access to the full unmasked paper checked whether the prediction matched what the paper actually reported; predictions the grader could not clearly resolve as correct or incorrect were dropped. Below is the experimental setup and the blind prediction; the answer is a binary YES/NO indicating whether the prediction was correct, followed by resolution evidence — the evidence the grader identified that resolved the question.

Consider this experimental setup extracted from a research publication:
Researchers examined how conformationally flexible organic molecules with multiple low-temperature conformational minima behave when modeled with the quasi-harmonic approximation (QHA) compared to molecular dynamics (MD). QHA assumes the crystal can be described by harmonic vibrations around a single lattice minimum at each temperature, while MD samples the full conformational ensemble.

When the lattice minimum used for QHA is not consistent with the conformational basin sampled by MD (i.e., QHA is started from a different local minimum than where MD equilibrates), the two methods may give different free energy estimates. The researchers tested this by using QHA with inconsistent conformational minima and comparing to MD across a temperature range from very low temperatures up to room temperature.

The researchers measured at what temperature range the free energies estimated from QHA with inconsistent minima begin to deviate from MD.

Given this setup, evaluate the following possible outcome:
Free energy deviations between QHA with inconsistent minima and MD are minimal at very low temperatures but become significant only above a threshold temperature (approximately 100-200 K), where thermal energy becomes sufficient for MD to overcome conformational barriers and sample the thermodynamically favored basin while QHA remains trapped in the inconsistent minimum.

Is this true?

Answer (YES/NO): NO